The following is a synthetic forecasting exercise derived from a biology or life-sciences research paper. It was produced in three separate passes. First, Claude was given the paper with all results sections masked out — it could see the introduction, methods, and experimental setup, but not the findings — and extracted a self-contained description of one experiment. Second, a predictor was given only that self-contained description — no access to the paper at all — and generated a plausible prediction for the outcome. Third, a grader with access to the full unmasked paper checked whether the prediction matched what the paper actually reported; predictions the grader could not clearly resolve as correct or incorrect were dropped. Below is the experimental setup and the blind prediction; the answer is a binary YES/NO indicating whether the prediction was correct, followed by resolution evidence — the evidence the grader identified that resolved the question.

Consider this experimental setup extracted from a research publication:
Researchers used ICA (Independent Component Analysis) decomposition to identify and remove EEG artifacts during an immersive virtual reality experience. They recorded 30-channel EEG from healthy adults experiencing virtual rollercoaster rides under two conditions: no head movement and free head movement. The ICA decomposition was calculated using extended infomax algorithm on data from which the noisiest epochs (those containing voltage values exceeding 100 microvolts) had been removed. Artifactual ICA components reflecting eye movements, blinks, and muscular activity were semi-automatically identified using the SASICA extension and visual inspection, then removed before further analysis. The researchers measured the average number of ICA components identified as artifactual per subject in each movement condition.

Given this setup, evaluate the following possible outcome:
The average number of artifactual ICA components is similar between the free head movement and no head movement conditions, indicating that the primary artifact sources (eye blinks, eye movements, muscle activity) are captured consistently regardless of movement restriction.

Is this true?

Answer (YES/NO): NO